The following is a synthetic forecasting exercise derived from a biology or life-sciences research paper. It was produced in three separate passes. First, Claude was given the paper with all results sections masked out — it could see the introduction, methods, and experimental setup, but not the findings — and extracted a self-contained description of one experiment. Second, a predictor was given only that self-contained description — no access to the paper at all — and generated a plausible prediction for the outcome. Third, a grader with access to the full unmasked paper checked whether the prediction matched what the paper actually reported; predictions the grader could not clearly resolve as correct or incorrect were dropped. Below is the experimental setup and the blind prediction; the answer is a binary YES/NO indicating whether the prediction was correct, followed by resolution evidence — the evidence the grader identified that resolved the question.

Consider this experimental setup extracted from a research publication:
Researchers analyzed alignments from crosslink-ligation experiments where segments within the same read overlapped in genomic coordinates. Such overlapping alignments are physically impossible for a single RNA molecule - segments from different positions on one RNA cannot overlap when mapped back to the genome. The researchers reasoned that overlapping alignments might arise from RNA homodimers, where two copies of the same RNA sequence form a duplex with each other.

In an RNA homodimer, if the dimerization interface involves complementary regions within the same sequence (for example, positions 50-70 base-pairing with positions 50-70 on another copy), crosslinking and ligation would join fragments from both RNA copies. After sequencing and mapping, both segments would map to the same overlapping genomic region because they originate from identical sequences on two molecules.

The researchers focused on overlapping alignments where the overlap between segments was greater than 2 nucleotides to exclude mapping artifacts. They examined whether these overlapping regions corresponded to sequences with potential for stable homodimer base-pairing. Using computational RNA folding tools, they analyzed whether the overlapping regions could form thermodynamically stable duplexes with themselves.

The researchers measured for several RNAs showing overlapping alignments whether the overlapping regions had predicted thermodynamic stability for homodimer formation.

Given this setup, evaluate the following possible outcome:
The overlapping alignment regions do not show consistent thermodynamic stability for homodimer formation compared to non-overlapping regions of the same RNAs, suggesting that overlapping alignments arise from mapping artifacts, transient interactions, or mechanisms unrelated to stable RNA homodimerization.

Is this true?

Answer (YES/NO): NO